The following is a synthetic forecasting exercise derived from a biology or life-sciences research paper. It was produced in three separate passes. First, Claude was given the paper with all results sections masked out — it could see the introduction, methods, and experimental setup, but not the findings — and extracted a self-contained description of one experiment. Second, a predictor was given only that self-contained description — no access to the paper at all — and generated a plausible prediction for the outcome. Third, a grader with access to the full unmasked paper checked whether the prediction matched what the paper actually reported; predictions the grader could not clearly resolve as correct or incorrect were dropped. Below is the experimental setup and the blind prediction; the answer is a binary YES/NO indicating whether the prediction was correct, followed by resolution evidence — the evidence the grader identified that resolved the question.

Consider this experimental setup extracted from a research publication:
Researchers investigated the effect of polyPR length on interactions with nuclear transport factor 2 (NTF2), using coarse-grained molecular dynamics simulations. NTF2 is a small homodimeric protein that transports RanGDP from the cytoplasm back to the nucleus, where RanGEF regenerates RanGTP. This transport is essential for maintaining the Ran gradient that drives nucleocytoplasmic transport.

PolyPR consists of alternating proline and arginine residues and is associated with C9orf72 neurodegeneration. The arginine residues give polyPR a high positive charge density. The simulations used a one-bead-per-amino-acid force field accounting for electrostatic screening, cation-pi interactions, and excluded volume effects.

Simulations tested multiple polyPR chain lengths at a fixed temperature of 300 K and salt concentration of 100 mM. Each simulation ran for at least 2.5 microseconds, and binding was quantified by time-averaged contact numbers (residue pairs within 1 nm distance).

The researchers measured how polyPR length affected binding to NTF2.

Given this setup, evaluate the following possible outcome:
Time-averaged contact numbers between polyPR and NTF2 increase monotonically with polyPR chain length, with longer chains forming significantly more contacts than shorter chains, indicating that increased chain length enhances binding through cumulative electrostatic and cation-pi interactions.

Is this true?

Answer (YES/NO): YES